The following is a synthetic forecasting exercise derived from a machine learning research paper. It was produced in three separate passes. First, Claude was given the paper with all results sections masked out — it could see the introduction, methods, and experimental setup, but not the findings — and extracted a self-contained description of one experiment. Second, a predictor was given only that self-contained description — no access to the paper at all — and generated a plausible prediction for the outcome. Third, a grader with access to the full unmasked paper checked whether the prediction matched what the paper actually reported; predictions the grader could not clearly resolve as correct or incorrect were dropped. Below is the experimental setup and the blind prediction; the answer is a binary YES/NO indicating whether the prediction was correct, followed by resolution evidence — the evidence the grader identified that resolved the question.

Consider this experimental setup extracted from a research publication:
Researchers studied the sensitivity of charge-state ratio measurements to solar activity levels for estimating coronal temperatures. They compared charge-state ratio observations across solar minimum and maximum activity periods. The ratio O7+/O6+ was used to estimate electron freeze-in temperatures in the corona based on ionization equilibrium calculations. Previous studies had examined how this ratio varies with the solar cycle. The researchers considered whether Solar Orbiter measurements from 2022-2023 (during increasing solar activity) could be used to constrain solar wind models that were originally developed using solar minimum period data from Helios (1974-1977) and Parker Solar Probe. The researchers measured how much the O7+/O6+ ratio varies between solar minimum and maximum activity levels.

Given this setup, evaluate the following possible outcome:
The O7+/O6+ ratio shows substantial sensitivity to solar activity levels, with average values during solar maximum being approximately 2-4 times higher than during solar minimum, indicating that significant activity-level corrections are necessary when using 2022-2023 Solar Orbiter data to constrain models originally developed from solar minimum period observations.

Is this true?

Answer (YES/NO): NO